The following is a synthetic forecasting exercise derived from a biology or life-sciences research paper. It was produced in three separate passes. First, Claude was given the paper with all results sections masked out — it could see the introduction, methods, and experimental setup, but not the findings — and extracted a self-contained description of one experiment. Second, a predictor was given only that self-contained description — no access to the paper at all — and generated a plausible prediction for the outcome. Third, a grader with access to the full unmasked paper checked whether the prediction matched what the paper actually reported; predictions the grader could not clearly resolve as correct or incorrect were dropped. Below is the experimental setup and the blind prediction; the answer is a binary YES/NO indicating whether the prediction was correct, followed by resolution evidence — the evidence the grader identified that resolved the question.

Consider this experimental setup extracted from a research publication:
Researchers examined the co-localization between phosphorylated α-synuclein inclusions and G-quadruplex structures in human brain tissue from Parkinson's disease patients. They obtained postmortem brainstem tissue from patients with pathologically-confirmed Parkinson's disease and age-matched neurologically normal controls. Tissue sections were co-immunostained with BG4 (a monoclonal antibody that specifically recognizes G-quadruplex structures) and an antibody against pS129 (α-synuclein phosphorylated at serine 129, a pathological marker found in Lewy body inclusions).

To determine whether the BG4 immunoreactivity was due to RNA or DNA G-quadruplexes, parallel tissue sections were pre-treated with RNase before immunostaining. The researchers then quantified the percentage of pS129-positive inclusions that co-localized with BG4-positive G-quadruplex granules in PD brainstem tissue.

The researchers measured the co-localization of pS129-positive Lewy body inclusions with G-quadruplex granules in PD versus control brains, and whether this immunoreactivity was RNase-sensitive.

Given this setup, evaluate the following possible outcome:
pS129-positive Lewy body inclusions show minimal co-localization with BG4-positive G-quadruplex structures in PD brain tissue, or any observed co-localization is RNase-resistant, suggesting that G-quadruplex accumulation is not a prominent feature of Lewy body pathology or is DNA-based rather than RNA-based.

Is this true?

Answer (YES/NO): NO